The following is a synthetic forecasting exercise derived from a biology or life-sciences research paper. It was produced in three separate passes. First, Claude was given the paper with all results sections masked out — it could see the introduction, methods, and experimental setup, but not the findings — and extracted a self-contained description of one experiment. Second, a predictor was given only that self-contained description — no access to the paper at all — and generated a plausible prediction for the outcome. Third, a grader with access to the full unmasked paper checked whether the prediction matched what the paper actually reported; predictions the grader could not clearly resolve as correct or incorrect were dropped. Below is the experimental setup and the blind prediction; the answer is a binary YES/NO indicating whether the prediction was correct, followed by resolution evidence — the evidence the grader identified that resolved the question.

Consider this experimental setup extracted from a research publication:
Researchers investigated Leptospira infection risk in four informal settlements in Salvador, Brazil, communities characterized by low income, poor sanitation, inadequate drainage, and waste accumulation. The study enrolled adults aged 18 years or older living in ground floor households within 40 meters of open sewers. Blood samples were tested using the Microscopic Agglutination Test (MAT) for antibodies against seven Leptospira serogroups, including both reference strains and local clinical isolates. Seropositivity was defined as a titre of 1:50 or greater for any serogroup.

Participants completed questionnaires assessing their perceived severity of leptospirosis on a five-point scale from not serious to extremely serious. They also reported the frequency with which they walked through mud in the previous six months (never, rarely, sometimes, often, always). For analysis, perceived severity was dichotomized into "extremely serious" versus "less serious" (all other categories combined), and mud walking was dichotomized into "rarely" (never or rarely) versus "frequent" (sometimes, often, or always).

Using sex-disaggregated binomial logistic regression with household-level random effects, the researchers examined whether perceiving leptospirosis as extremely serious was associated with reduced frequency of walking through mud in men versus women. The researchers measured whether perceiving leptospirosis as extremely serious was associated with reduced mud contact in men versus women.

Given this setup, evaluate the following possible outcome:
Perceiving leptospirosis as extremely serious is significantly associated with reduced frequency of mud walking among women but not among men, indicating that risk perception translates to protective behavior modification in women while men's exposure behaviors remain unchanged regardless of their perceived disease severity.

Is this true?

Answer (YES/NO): NO